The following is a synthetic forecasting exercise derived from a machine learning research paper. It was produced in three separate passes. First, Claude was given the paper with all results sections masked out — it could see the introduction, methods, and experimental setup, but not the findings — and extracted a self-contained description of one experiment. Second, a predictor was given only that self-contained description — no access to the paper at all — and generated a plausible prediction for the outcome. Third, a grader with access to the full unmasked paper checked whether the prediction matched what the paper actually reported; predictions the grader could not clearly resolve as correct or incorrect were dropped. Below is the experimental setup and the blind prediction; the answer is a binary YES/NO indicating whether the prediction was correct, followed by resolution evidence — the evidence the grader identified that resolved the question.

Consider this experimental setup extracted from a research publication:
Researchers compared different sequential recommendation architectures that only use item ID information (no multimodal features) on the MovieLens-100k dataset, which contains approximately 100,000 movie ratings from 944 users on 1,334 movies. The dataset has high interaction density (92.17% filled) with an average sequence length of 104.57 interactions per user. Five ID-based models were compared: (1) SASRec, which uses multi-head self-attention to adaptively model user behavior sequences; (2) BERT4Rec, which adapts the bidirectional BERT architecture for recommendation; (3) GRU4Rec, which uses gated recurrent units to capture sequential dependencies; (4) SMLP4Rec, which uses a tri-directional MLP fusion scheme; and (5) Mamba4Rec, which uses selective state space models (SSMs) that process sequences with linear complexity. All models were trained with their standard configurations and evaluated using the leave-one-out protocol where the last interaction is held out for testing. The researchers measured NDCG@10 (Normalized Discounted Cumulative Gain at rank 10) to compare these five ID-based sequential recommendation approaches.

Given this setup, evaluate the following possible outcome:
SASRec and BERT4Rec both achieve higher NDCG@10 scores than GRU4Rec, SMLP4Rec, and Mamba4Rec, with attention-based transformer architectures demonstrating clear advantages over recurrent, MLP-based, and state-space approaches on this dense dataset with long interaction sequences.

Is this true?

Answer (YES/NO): NO